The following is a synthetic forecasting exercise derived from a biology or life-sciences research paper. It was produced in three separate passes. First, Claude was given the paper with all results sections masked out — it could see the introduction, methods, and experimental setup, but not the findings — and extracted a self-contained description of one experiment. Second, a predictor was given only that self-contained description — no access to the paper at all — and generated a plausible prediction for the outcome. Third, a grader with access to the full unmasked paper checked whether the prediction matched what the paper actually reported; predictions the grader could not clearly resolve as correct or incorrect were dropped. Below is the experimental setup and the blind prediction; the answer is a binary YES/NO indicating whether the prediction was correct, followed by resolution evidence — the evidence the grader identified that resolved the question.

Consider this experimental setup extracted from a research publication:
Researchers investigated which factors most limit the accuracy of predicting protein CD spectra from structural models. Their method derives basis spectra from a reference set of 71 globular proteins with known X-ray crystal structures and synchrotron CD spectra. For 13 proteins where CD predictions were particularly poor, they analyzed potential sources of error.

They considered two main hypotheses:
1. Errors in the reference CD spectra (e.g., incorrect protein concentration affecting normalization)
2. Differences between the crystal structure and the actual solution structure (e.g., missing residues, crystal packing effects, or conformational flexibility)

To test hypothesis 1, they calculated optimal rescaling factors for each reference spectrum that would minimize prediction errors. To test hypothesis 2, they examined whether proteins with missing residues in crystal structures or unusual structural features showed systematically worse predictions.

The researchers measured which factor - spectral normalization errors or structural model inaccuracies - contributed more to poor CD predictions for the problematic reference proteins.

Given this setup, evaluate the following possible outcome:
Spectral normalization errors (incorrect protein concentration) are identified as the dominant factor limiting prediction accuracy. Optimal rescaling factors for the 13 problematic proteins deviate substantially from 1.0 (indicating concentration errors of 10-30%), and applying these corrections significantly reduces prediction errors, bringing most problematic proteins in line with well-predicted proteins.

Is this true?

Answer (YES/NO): NO